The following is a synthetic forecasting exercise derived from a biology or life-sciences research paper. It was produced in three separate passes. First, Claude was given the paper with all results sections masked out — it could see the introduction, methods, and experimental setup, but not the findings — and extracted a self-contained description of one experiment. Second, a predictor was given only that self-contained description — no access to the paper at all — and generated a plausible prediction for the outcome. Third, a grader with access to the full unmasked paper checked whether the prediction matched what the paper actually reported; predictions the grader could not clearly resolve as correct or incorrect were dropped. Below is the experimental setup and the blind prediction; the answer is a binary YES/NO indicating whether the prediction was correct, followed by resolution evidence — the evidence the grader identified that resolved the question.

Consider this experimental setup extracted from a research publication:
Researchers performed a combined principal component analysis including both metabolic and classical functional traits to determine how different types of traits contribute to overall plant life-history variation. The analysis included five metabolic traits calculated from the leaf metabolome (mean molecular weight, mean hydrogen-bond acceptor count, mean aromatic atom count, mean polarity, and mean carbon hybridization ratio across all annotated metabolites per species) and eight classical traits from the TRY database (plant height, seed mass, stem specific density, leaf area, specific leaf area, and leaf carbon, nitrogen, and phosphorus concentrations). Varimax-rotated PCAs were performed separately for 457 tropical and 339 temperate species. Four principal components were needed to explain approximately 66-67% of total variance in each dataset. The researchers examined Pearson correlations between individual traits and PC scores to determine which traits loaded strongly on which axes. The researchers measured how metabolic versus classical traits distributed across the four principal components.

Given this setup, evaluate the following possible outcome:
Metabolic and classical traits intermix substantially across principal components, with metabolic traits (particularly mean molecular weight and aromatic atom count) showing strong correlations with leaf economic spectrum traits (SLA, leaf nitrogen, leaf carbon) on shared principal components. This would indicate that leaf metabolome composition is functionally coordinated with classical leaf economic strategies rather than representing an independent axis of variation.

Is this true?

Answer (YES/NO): NO